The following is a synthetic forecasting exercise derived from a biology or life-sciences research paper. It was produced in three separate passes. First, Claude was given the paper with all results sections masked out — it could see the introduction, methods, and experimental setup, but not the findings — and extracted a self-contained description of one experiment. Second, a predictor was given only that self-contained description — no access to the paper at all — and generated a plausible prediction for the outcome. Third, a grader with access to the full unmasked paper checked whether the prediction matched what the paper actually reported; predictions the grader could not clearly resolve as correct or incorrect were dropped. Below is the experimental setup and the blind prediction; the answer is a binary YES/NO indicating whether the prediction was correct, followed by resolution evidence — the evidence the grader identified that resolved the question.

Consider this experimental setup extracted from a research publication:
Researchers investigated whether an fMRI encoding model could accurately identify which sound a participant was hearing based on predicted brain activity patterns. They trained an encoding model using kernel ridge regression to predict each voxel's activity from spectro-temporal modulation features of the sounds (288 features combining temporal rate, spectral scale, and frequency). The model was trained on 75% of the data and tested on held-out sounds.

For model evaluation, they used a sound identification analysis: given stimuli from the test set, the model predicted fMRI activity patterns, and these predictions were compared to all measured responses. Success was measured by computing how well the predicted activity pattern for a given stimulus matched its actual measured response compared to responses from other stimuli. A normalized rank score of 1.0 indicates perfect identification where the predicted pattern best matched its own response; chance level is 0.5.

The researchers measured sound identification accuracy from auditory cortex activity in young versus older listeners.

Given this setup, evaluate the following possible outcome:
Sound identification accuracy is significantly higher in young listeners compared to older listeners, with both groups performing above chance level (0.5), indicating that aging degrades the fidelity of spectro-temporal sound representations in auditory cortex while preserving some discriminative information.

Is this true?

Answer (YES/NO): YES